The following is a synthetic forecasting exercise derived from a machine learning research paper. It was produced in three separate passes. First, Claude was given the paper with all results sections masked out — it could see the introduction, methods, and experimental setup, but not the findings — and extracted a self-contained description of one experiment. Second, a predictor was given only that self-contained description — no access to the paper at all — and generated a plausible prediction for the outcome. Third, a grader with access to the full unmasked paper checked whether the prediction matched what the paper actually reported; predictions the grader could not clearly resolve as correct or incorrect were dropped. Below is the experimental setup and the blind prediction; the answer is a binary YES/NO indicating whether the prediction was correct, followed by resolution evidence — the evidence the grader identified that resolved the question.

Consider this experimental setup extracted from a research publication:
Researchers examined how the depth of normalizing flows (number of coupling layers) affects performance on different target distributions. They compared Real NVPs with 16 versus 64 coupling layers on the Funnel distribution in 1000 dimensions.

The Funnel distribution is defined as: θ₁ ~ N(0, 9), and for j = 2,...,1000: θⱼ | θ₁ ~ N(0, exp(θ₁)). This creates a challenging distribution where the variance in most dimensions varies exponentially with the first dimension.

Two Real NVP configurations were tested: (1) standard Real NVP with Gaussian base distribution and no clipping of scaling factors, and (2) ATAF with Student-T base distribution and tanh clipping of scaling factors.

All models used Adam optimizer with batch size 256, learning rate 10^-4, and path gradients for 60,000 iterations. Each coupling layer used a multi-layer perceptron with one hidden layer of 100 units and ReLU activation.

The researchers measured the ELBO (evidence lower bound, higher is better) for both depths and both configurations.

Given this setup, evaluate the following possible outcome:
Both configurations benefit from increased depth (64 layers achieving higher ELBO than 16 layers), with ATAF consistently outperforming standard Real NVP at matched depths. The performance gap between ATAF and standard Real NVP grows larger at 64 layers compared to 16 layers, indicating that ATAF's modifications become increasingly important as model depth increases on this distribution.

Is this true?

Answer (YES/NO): NO